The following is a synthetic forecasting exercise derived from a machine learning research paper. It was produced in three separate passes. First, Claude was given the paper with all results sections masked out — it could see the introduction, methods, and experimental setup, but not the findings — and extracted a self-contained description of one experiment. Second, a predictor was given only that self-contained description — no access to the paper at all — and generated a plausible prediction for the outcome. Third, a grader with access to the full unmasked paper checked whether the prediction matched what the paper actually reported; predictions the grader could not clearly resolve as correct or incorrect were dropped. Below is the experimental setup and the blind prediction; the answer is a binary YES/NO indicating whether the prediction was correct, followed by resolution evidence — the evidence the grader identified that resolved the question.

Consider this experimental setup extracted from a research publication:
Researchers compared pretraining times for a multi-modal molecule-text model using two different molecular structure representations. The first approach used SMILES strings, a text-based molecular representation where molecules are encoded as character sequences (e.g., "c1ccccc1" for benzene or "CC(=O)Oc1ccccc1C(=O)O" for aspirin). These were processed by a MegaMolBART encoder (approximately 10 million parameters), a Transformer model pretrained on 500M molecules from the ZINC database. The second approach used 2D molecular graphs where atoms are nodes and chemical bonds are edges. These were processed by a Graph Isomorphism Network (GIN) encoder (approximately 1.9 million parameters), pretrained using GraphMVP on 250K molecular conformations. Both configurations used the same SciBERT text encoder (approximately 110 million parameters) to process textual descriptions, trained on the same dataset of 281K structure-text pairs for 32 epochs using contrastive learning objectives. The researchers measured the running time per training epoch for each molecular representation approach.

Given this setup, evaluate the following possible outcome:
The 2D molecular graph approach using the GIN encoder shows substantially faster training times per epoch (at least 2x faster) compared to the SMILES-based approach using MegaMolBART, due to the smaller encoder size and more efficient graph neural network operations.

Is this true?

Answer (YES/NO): NO